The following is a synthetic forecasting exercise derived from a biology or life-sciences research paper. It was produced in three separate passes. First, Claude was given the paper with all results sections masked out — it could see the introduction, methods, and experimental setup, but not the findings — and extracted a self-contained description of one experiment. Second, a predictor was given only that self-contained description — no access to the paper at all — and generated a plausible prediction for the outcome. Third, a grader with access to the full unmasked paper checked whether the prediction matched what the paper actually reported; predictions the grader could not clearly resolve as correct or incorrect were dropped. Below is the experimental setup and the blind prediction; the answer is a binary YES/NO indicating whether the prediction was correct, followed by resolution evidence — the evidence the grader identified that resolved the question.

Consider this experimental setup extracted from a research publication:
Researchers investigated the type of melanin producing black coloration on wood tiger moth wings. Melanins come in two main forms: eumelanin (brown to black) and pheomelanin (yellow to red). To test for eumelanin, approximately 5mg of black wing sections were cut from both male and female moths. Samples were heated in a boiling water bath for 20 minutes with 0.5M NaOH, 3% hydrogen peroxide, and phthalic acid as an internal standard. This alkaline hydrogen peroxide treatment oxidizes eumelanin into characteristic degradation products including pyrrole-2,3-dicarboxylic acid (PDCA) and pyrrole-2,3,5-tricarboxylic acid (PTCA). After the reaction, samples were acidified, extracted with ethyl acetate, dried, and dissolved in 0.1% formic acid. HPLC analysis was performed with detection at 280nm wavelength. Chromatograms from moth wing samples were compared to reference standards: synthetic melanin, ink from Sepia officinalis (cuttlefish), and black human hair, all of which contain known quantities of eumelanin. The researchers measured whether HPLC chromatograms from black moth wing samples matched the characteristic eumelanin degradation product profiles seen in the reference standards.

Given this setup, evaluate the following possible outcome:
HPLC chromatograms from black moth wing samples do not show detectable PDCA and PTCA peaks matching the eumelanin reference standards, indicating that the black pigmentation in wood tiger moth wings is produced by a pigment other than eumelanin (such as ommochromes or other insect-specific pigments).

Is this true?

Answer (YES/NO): NO